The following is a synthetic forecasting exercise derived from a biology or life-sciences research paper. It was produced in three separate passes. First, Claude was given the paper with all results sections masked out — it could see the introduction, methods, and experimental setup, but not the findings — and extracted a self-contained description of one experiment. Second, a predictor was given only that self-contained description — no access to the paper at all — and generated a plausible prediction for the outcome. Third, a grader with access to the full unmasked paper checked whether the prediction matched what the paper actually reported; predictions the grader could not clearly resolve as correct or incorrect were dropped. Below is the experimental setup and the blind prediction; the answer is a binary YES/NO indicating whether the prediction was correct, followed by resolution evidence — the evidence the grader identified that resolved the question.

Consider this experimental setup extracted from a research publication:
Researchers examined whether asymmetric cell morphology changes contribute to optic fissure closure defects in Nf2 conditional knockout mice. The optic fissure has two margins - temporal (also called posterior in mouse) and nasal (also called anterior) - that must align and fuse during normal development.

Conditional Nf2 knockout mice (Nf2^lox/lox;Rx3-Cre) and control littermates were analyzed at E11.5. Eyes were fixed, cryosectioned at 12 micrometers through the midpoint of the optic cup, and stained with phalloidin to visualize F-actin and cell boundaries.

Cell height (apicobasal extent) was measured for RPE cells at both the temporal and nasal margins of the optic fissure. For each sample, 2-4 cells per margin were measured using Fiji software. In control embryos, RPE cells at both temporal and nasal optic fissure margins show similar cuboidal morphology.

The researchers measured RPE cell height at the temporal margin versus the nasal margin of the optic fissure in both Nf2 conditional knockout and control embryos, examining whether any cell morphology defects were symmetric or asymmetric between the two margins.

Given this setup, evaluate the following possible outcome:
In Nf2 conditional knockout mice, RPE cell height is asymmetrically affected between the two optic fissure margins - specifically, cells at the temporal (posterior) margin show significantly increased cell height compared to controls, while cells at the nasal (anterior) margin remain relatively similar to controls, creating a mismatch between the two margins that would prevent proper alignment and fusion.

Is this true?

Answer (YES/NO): YES